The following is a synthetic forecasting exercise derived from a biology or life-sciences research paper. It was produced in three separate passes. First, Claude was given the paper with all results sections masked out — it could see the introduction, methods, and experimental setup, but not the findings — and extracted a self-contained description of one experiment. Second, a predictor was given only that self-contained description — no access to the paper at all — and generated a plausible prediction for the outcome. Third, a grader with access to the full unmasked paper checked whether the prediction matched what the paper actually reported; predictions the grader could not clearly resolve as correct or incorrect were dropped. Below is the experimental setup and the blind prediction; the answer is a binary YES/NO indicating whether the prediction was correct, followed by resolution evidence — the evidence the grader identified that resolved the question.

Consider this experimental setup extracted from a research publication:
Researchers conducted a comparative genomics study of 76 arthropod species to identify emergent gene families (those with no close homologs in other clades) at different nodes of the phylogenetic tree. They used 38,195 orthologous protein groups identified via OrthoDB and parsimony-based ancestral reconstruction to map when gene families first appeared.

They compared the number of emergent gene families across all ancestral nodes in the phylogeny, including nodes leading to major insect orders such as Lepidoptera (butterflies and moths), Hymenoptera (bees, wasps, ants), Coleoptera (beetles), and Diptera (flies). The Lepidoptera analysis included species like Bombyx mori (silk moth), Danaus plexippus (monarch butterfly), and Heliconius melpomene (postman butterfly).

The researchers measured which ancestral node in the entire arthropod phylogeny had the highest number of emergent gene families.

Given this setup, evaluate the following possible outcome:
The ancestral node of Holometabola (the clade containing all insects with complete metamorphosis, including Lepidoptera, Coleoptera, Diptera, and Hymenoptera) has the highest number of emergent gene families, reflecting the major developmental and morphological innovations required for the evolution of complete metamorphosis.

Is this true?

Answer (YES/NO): NO